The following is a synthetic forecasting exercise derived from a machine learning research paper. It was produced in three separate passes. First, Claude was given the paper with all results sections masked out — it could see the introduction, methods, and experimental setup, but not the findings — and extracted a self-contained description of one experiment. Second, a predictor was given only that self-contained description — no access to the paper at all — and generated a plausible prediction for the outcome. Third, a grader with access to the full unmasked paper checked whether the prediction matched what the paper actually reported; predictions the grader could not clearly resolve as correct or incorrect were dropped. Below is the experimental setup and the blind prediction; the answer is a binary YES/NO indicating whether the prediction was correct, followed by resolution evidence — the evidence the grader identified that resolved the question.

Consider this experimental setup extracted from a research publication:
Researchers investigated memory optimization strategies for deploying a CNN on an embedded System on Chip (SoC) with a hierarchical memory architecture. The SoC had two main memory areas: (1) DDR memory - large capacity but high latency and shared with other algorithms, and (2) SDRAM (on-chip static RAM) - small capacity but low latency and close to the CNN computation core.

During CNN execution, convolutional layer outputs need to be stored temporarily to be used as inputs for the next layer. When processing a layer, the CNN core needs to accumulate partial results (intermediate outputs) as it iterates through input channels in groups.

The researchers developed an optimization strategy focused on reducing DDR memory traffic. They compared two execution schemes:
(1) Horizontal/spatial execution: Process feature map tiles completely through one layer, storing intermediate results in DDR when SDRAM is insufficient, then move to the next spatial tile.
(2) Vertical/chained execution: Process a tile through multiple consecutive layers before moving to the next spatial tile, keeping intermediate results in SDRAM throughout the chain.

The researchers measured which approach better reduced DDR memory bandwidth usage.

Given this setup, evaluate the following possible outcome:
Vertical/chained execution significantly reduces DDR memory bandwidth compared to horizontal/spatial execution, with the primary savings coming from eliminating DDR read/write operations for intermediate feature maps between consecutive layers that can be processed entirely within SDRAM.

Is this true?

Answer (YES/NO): YES